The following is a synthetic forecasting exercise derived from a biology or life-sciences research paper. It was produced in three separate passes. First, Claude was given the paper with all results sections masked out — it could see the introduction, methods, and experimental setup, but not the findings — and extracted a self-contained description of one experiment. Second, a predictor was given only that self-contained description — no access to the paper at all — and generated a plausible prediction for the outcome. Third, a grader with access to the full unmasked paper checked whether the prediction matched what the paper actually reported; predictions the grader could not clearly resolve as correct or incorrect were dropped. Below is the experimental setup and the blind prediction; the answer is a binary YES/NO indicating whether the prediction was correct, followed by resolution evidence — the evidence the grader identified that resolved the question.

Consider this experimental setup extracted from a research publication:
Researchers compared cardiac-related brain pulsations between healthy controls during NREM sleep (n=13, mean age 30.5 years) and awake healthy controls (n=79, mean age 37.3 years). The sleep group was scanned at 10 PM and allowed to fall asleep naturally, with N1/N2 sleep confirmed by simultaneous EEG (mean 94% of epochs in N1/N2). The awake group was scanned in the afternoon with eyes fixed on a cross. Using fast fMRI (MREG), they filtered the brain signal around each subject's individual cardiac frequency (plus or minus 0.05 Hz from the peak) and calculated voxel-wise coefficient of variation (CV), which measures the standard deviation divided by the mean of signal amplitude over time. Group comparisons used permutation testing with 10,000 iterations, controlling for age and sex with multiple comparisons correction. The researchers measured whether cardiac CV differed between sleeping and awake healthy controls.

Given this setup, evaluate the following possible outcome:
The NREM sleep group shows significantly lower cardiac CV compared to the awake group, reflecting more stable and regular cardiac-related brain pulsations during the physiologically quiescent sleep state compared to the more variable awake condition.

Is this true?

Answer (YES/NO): NO